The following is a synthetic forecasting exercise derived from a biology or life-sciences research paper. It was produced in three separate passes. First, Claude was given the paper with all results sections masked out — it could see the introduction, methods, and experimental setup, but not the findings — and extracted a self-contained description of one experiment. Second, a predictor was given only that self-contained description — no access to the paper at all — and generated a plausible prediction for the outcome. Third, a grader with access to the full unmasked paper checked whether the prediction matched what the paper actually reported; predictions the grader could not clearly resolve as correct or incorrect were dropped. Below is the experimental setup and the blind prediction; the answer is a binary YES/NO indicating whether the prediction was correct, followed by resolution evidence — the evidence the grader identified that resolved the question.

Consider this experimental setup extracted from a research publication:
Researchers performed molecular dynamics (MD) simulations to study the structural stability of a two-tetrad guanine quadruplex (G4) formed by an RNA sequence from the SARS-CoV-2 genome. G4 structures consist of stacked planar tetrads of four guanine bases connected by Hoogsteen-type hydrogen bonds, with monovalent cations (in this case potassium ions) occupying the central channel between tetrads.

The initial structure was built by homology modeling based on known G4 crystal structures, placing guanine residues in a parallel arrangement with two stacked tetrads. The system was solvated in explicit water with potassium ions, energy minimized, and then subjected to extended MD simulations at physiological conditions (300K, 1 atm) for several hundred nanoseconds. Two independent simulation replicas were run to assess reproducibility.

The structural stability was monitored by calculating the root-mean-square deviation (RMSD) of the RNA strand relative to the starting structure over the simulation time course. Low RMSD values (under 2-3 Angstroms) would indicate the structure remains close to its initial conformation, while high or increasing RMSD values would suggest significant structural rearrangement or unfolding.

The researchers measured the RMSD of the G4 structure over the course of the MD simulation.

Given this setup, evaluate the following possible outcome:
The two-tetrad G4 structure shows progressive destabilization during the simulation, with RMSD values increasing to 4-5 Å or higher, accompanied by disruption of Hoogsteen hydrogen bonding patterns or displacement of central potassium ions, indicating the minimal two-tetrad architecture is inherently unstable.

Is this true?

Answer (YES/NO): NO